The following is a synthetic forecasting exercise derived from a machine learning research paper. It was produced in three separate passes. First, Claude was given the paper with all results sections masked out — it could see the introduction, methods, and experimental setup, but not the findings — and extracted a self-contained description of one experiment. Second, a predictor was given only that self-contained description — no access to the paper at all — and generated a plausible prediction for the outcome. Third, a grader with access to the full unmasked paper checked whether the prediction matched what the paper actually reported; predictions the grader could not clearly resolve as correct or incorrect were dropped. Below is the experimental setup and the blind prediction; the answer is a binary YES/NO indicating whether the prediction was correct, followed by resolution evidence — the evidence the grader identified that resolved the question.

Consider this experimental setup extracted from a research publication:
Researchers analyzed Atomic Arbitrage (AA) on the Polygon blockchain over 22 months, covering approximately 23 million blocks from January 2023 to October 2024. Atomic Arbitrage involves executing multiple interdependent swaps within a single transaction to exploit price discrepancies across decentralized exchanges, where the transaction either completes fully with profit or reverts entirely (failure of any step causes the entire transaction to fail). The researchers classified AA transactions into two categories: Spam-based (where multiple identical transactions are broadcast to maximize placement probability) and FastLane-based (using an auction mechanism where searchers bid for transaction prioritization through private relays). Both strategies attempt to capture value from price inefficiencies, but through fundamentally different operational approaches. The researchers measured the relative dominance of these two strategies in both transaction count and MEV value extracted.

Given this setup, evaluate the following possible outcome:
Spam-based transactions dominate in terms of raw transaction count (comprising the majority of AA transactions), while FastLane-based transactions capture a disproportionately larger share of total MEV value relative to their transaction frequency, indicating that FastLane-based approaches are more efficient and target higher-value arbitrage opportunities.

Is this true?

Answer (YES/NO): YES